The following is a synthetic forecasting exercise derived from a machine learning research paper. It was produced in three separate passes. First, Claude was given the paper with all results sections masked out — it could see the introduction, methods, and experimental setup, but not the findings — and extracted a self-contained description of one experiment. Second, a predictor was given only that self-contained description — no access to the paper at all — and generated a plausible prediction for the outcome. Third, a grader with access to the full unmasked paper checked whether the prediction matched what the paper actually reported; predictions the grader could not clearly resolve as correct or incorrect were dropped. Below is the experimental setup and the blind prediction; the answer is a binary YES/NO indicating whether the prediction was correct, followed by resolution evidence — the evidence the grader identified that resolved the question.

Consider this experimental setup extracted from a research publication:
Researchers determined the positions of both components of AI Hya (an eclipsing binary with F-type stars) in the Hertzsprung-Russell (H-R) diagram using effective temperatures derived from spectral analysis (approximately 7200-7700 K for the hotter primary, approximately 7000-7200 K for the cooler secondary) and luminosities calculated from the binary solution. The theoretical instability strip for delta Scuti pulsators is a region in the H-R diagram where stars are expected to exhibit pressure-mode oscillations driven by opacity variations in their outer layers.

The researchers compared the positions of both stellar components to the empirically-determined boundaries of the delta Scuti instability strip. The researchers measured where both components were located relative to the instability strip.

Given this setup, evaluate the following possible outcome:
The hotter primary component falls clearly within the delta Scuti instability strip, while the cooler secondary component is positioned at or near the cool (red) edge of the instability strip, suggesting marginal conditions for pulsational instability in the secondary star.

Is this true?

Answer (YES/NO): NO